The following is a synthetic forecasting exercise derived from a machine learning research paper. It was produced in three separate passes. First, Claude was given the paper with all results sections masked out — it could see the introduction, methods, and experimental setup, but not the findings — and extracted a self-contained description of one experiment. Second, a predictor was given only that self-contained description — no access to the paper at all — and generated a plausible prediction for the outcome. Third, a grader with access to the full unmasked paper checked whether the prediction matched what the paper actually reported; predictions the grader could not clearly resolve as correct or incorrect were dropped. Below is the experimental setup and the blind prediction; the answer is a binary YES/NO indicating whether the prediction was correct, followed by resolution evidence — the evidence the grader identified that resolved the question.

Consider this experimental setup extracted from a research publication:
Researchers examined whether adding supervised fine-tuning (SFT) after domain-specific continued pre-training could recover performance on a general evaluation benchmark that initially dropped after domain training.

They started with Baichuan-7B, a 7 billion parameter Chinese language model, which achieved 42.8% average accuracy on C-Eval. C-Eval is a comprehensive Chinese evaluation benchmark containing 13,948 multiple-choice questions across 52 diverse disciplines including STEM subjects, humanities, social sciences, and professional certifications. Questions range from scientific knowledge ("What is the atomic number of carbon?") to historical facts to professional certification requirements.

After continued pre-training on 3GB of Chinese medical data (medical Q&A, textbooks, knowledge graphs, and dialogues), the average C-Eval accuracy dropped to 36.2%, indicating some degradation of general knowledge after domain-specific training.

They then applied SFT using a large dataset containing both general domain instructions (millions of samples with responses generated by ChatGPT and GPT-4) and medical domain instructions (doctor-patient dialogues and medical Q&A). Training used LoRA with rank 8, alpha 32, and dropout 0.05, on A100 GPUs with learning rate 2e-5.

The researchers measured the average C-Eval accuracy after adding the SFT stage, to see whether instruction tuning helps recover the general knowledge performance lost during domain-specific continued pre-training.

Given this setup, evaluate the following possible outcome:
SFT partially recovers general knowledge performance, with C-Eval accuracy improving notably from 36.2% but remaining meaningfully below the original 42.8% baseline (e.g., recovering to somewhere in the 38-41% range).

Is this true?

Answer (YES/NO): YES